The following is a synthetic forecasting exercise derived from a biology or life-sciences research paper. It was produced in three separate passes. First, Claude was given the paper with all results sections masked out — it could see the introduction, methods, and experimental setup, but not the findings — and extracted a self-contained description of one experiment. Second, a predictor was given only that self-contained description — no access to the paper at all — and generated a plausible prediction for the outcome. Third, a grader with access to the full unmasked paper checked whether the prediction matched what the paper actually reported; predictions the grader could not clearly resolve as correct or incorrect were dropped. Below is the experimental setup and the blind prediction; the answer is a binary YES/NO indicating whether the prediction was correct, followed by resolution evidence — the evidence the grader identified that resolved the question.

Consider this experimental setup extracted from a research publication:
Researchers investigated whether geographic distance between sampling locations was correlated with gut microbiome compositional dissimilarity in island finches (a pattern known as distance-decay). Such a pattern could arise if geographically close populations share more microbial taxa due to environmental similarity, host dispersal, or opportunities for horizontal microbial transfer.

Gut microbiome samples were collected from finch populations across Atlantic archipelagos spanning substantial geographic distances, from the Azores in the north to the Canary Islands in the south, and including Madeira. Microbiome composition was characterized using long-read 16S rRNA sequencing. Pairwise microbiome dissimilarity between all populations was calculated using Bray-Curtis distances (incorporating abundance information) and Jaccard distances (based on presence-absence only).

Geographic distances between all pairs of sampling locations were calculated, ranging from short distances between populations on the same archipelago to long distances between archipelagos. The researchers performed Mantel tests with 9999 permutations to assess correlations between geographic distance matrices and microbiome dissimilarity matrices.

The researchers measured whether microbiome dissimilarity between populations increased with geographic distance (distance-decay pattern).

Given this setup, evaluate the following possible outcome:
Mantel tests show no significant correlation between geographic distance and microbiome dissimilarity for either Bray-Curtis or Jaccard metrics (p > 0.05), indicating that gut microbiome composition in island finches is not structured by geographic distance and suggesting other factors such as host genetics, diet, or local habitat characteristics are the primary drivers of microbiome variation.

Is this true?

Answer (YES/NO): NO